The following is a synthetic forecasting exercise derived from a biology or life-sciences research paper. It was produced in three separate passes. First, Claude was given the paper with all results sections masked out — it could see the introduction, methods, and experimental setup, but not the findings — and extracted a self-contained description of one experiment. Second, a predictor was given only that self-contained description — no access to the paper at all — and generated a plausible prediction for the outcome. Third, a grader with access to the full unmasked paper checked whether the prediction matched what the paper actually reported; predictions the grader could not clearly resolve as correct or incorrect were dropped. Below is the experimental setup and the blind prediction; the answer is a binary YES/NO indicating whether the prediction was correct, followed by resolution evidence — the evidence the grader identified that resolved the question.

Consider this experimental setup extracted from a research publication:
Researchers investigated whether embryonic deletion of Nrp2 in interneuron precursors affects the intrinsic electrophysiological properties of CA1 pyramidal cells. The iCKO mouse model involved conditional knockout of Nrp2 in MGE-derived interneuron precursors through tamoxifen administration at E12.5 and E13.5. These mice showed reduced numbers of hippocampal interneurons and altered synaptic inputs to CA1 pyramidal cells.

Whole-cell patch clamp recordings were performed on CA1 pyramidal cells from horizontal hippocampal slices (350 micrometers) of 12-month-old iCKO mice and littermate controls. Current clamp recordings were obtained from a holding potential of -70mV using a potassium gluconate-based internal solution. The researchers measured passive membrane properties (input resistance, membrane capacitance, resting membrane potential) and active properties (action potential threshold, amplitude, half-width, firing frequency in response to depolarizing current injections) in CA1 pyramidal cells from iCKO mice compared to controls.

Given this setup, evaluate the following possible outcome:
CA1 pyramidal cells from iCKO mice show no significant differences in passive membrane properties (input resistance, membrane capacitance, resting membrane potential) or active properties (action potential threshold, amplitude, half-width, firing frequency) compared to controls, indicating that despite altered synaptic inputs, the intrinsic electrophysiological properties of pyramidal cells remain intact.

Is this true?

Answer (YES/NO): NO